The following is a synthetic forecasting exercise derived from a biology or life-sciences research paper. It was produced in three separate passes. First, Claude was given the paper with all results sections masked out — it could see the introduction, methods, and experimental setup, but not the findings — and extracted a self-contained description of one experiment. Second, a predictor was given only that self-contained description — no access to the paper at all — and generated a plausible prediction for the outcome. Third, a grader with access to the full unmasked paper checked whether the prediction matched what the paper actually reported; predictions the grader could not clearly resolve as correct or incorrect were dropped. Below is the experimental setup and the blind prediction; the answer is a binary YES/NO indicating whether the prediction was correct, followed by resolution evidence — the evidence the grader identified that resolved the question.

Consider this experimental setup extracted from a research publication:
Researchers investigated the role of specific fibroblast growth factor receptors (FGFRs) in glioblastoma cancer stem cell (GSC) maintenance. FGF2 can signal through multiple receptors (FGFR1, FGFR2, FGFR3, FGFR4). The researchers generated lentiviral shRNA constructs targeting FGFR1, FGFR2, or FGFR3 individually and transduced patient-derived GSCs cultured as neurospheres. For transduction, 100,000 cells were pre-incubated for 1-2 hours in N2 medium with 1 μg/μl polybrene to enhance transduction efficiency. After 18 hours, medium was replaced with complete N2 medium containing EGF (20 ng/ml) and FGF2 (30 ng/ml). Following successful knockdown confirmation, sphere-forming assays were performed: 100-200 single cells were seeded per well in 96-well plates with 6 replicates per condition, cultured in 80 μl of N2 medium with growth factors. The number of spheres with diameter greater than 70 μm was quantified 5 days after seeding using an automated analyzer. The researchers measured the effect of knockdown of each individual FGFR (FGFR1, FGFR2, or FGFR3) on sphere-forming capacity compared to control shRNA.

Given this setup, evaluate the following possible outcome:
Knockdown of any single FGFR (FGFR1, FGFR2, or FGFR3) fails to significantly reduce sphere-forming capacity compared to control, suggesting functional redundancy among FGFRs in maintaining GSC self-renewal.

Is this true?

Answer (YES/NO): NO